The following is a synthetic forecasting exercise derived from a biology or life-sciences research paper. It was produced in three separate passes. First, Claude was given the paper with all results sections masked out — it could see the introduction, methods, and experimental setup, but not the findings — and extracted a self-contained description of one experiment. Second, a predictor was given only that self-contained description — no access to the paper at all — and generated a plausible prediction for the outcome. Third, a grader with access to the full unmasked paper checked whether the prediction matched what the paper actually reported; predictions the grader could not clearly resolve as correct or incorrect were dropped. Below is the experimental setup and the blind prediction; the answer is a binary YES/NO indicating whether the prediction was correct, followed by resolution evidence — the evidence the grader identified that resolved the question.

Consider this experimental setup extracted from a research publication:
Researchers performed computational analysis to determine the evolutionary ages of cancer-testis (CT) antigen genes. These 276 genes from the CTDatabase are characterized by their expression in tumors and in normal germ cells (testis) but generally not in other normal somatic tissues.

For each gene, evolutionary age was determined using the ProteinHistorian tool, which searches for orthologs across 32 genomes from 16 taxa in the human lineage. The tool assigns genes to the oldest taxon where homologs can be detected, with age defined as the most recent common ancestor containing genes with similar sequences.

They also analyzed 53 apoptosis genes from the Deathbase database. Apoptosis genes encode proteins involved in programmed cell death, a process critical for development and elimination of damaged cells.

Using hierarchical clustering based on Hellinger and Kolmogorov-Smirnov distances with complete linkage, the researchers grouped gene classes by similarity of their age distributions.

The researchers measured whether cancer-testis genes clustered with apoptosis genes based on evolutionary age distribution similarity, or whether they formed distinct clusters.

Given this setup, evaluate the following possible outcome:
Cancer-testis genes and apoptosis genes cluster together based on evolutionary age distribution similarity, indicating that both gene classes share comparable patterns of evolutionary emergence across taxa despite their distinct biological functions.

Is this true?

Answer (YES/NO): NO